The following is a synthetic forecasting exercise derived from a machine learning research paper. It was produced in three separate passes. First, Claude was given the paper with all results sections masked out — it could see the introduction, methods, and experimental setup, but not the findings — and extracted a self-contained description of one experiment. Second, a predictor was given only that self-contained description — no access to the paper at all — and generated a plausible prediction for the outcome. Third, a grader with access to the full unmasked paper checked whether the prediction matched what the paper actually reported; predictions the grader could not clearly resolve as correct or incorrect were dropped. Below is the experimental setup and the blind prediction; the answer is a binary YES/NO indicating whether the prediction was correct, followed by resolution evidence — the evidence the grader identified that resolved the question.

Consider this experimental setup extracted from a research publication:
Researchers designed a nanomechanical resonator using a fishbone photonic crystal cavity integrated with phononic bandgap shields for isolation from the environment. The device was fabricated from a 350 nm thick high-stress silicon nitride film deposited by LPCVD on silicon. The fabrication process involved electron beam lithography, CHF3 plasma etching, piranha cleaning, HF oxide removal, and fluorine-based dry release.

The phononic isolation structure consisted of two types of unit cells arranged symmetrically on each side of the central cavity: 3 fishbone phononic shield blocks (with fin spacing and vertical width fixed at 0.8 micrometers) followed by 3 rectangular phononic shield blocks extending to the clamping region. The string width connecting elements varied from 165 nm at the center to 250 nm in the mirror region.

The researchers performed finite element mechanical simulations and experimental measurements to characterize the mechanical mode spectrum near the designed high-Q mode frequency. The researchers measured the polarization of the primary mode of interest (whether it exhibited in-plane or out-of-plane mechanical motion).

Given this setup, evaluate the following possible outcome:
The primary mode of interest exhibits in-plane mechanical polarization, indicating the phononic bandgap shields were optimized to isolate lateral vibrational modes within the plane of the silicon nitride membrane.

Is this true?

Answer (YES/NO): YES